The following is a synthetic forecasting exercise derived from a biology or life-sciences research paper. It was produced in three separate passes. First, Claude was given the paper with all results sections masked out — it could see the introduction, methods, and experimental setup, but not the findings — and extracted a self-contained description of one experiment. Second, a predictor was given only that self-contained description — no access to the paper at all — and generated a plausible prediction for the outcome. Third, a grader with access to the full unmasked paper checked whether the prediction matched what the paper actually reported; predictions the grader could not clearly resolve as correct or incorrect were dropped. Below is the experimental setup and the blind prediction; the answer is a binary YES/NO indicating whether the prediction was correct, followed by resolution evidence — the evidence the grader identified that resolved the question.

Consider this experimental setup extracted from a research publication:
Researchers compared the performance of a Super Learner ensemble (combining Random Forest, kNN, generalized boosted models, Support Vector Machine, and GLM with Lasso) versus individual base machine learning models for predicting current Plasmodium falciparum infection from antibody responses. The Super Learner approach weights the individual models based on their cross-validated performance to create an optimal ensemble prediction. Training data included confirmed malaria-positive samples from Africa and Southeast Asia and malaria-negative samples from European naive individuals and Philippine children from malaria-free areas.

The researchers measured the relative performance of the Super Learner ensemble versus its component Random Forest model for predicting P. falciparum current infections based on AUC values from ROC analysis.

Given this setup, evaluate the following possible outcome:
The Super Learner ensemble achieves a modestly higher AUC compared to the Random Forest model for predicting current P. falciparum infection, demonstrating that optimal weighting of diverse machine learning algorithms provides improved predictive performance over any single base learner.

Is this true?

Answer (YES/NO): NO